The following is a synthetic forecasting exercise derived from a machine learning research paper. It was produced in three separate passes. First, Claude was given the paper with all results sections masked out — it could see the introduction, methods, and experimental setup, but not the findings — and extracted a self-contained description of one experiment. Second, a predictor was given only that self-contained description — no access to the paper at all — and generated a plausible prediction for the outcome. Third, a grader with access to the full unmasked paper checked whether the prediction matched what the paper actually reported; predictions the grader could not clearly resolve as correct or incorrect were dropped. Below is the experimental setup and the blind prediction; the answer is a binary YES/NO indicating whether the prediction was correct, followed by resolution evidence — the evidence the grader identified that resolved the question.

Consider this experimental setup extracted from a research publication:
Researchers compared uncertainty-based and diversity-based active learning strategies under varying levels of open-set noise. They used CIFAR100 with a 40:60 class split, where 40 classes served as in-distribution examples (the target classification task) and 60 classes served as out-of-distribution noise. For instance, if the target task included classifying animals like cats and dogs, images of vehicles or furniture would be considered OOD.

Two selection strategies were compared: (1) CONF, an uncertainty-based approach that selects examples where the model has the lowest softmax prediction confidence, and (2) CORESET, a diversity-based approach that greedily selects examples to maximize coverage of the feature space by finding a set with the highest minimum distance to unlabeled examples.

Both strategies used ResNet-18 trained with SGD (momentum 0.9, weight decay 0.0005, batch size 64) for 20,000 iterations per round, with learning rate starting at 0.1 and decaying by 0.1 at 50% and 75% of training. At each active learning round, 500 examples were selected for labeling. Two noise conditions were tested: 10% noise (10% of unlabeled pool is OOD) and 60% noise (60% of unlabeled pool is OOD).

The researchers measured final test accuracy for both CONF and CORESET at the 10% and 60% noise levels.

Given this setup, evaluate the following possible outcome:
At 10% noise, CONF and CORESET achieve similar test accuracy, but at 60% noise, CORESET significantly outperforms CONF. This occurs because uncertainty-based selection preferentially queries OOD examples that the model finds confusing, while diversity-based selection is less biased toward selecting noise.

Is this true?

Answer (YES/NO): NO